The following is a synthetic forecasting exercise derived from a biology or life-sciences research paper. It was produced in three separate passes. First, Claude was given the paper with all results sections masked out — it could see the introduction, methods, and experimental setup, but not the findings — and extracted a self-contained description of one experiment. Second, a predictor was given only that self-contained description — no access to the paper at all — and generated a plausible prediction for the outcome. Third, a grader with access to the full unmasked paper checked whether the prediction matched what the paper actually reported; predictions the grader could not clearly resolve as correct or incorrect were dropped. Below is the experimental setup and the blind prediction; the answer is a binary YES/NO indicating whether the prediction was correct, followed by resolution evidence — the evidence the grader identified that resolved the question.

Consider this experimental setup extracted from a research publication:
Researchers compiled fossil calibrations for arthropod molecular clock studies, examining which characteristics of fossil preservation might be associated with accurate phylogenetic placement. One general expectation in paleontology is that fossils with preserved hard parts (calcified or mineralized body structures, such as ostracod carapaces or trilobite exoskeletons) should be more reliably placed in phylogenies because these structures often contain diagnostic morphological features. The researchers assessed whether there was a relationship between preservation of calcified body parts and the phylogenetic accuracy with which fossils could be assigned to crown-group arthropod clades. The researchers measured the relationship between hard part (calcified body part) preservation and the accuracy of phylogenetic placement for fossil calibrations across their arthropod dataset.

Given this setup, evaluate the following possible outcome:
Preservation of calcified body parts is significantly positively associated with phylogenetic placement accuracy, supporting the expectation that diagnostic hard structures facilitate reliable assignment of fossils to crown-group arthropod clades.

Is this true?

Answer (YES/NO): NO